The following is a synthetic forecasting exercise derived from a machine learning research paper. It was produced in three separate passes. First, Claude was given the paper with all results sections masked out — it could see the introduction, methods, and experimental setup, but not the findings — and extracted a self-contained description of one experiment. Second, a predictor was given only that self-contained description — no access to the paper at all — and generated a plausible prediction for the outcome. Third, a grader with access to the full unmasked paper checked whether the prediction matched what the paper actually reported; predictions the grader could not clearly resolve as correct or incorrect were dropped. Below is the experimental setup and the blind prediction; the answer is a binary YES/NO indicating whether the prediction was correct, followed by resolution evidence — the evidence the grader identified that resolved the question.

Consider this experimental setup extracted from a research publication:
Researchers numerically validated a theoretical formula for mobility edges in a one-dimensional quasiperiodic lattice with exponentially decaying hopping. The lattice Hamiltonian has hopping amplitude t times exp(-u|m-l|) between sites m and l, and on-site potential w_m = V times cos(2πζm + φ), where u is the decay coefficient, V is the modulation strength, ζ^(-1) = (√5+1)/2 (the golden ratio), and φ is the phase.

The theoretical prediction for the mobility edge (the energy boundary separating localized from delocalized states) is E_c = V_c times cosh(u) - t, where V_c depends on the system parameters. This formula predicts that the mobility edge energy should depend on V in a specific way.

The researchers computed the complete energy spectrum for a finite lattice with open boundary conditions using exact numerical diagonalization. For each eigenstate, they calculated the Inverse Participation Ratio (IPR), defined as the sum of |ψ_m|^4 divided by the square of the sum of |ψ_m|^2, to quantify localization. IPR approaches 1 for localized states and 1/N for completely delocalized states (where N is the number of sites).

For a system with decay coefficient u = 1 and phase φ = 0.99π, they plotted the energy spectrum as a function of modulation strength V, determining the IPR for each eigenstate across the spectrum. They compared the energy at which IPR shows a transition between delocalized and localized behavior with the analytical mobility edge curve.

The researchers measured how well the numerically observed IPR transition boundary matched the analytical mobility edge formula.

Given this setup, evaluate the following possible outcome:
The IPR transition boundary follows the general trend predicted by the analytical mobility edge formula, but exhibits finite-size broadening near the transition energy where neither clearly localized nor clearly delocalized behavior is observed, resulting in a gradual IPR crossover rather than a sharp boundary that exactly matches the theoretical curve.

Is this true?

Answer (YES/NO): NO